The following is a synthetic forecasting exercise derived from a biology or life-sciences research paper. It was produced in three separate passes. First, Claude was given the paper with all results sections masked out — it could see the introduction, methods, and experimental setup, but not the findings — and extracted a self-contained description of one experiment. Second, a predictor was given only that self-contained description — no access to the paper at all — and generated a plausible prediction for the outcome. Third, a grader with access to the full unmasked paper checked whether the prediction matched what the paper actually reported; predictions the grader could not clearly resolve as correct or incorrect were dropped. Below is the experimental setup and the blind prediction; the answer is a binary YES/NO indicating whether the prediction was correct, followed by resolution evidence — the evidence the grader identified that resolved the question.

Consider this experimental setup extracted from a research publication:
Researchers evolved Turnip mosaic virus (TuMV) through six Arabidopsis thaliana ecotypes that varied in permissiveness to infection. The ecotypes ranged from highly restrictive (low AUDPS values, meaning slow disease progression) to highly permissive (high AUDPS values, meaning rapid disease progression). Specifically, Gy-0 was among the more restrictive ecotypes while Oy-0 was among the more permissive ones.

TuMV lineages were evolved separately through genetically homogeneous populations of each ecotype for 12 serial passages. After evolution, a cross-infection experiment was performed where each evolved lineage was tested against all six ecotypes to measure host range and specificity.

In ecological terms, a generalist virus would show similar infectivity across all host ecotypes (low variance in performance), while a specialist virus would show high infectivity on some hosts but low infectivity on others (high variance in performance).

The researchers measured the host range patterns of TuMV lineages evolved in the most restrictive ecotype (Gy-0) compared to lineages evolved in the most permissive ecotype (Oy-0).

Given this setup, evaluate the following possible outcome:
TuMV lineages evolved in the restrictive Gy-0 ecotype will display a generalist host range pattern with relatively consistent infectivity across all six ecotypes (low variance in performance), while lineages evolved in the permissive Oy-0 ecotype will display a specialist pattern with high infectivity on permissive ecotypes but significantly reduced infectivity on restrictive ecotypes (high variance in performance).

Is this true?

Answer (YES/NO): YES